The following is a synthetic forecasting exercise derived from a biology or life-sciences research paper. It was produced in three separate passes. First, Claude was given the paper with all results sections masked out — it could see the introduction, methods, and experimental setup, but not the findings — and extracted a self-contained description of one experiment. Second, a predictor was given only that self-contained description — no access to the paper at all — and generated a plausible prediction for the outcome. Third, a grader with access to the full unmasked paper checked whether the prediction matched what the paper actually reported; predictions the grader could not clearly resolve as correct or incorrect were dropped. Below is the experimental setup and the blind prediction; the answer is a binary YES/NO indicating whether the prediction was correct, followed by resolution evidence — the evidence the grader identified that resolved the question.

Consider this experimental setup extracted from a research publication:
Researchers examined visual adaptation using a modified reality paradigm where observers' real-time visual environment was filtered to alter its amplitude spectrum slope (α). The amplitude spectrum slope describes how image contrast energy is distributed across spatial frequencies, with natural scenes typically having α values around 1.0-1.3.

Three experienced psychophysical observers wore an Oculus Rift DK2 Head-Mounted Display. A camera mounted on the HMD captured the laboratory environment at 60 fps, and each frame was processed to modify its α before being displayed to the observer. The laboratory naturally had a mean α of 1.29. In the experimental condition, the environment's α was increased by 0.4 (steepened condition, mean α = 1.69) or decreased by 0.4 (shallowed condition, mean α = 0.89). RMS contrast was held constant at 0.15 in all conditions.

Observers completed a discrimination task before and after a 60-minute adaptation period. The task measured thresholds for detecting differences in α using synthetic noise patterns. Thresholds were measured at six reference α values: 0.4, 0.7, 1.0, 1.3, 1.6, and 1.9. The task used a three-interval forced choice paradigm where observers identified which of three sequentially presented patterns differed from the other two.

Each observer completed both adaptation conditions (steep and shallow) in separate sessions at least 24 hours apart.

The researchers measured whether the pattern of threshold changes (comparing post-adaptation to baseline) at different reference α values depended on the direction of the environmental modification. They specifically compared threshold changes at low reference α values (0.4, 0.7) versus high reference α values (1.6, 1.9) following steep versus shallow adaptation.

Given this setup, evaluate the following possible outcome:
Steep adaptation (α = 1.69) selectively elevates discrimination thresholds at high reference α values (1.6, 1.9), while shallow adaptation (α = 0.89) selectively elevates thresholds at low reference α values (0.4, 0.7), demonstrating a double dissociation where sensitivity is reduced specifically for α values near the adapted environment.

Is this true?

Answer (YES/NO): NO